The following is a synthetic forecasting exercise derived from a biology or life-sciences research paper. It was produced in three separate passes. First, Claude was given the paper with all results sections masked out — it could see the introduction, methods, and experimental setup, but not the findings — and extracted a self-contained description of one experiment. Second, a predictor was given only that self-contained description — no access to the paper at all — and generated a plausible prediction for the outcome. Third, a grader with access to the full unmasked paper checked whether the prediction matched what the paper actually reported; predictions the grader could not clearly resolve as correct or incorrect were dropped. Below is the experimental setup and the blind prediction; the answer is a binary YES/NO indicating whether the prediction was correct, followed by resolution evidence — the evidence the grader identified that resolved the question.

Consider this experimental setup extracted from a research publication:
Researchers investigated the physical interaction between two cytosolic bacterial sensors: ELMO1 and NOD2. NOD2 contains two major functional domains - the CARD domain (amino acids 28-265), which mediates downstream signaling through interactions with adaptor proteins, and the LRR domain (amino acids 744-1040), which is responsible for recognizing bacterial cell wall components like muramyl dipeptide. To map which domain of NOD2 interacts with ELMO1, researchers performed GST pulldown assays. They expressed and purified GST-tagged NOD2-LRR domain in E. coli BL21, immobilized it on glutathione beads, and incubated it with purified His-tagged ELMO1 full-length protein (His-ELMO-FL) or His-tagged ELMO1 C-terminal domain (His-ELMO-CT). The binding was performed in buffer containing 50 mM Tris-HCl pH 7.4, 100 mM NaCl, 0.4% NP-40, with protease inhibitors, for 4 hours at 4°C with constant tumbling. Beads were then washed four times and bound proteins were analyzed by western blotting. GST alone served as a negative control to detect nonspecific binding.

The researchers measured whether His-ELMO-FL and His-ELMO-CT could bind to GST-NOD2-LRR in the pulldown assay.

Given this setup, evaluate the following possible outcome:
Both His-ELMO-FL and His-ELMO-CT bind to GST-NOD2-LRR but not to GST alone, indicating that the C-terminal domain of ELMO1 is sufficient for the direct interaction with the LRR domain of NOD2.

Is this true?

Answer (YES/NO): YES